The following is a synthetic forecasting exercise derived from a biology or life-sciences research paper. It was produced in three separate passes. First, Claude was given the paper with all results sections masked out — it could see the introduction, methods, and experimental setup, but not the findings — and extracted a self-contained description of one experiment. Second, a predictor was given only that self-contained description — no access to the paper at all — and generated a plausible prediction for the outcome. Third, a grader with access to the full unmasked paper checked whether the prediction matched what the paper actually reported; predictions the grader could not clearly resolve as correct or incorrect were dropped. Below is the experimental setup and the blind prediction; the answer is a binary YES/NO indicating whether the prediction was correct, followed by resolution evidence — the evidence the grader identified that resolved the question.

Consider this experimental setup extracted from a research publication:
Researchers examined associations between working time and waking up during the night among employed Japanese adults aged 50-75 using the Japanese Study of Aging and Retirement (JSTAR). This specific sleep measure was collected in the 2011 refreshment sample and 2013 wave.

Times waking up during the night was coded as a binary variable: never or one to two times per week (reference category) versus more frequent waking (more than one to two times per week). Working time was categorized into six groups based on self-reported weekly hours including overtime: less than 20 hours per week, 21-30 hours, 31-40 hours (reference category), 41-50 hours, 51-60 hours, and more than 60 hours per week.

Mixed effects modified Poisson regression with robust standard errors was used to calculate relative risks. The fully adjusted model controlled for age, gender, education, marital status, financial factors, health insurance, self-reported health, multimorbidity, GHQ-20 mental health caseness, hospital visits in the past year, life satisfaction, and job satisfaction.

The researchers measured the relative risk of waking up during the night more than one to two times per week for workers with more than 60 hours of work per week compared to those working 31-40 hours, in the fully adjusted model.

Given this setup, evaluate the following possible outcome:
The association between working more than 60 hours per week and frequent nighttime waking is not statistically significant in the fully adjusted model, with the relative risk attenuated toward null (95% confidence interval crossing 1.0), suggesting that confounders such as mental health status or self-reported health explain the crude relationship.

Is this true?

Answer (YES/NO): YES